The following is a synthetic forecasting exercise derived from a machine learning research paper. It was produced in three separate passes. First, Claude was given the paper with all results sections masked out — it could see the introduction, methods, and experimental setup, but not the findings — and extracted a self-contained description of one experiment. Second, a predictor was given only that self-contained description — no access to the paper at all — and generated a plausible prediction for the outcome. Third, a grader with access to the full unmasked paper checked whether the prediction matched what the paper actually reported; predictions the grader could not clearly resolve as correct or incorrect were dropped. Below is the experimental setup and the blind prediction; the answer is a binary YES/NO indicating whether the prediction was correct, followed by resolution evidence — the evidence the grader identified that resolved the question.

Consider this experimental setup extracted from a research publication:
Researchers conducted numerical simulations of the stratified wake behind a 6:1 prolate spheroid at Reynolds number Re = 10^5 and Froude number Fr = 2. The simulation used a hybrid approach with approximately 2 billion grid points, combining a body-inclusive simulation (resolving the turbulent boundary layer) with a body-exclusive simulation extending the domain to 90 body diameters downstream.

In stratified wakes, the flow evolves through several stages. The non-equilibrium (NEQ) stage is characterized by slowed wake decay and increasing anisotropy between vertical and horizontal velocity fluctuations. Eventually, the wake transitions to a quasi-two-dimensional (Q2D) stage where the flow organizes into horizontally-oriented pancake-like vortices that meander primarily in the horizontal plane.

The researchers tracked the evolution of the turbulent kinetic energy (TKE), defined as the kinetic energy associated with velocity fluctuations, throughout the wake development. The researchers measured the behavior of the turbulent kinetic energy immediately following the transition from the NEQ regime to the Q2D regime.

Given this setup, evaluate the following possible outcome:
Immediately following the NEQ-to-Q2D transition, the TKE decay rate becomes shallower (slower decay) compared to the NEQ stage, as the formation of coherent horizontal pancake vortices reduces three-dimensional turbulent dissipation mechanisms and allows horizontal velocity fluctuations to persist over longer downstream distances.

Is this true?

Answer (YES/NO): NO